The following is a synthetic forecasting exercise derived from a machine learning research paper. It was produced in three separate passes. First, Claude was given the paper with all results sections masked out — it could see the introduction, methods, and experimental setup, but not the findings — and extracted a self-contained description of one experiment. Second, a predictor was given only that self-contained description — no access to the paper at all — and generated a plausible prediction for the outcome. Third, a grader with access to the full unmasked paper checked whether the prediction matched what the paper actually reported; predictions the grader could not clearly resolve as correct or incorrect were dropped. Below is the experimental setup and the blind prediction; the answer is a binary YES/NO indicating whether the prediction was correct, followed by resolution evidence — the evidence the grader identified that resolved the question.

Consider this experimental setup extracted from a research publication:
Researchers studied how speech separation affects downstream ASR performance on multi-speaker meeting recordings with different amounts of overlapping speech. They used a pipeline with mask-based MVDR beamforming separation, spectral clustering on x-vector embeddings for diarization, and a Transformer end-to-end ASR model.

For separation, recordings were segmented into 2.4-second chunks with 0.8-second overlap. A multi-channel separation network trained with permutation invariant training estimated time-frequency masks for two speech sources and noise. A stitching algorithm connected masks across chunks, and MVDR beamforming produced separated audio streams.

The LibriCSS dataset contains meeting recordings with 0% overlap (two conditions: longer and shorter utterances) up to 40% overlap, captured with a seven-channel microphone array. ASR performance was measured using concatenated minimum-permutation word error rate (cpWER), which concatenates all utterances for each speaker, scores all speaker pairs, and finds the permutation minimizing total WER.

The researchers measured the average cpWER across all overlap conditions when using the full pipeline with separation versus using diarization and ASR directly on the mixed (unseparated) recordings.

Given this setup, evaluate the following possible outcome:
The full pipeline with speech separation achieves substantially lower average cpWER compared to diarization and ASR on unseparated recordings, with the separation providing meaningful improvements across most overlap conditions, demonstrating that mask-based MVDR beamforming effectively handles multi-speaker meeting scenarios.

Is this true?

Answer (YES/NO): YES